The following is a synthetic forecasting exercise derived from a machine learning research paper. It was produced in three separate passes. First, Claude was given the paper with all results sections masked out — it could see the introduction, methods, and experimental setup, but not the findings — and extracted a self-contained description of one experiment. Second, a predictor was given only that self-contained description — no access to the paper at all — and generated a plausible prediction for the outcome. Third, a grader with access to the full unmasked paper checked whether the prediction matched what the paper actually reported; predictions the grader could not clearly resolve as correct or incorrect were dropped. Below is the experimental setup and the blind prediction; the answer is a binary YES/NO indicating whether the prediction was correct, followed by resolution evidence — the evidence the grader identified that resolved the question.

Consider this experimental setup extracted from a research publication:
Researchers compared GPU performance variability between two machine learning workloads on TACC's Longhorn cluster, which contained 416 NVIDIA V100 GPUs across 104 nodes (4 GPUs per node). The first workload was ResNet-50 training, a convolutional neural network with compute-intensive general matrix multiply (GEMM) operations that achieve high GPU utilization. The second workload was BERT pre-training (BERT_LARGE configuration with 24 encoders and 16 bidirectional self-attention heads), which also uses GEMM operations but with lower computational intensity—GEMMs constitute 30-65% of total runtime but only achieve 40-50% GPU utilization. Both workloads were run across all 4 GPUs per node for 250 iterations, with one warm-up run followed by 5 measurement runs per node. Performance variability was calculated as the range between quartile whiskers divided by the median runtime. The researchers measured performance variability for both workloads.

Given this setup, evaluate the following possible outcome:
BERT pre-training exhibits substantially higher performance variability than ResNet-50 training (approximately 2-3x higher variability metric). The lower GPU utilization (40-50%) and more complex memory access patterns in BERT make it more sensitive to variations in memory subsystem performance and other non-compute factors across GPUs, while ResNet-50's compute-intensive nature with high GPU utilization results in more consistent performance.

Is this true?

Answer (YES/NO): NO